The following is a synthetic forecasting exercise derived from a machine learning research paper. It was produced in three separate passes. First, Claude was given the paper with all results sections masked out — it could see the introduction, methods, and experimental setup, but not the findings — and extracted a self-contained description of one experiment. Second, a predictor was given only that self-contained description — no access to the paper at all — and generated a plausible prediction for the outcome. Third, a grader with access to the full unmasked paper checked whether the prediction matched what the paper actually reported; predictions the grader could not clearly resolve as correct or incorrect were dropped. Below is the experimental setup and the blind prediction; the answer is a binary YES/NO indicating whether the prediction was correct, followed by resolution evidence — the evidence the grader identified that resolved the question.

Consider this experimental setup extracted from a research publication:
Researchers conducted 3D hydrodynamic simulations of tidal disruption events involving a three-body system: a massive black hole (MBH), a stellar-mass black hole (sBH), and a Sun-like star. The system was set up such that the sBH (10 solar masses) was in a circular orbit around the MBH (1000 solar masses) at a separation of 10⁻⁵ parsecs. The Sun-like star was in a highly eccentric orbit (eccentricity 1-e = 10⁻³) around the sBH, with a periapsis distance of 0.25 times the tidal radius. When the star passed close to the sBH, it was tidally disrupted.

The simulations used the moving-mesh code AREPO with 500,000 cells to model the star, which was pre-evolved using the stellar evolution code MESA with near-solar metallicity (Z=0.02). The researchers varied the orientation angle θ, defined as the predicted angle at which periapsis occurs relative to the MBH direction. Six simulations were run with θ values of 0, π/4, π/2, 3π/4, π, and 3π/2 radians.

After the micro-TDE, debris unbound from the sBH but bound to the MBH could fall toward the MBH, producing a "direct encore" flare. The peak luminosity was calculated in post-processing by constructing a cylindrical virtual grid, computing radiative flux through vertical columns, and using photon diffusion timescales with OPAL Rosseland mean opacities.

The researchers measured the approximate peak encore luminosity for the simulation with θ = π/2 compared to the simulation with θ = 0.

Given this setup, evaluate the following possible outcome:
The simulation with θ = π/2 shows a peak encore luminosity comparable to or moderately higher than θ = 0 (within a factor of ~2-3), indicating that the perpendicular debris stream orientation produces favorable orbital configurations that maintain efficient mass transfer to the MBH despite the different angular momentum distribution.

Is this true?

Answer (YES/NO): NO